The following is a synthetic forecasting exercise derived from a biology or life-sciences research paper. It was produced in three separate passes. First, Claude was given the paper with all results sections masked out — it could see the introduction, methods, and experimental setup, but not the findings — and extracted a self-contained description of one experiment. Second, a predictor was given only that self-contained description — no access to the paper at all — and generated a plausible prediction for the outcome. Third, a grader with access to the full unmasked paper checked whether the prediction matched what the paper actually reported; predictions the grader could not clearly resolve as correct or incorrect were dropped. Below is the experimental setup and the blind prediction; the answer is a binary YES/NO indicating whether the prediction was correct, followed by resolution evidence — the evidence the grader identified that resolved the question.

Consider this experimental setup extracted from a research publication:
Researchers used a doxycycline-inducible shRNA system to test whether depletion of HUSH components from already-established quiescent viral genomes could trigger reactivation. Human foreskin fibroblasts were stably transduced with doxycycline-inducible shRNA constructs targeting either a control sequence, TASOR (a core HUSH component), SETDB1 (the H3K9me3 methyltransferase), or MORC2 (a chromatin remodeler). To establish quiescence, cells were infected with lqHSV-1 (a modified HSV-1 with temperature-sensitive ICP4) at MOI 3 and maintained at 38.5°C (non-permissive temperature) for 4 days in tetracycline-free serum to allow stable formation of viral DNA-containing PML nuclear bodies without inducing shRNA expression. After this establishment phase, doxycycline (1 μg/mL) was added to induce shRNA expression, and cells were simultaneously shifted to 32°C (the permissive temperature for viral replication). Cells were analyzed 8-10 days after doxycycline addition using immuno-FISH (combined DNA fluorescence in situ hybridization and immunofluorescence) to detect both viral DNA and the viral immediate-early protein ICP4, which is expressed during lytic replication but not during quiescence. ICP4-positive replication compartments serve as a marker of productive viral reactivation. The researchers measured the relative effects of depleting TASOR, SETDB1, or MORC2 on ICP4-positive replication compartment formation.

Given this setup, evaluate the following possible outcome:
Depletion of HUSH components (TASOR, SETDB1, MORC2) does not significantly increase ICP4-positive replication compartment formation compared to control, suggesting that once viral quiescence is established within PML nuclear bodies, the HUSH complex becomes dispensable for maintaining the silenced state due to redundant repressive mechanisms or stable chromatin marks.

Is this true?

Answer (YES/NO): NO